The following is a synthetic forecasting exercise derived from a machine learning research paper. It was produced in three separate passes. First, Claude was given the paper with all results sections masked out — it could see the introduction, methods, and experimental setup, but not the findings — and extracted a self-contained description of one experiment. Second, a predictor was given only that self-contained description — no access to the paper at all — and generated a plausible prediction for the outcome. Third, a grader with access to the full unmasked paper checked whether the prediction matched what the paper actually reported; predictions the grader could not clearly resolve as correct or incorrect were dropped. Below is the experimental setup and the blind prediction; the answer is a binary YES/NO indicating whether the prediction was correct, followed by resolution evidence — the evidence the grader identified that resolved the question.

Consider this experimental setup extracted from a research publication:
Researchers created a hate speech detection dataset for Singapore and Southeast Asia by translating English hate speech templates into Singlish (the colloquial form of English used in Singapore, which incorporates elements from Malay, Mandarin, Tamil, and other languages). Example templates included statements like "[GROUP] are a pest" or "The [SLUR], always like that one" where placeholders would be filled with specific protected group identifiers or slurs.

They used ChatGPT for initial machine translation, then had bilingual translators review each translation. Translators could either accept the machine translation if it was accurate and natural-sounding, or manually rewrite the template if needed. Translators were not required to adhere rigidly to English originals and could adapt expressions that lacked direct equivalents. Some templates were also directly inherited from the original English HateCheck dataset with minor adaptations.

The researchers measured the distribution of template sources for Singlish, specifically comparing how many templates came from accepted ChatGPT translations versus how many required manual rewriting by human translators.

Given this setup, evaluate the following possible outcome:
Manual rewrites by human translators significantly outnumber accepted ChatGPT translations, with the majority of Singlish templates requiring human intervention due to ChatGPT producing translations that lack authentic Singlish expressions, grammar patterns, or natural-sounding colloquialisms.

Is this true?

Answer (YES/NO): NO